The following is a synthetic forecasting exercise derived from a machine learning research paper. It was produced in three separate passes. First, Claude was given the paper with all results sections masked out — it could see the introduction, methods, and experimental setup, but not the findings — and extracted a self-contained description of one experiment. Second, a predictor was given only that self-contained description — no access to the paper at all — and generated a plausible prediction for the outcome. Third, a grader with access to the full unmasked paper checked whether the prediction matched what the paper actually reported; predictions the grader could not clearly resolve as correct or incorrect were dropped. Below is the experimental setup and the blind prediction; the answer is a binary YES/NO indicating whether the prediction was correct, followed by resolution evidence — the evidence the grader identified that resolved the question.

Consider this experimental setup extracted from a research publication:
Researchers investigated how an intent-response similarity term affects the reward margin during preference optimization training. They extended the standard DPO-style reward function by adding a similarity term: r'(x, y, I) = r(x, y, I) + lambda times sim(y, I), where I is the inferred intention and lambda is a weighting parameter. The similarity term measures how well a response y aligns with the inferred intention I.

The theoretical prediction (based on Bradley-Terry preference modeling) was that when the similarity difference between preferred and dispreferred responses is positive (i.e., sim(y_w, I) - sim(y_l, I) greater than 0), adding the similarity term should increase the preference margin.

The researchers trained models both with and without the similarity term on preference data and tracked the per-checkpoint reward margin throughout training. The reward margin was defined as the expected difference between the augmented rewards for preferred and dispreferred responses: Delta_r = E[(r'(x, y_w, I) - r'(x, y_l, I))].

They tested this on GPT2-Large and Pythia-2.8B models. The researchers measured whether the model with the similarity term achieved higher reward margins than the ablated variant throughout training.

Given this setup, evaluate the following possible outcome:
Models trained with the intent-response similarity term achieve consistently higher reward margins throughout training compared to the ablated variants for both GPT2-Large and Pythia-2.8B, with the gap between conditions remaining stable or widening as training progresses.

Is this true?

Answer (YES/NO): YES